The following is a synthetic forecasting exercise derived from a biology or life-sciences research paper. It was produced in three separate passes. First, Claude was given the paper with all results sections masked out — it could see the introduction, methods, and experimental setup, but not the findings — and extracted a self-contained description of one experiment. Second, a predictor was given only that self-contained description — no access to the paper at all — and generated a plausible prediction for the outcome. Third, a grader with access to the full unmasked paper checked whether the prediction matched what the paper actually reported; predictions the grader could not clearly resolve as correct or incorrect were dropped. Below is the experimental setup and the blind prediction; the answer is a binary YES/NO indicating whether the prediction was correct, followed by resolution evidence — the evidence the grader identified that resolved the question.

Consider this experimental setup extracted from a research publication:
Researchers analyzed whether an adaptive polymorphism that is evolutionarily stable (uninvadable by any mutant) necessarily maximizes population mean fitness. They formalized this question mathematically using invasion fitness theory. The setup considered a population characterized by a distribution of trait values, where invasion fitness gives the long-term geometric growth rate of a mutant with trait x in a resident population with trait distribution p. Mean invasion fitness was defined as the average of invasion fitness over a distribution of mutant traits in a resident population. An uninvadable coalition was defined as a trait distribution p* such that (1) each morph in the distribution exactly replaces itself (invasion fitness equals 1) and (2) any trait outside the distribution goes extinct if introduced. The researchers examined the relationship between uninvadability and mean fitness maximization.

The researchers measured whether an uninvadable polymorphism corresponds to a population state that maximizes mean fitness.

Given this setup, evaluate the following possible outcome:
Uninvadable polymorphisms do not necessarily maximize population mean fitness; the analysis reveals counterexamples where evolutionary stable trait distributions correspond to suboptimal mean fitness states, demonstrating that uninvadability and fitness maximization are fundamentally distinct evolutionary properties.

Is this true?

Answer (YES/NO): NO